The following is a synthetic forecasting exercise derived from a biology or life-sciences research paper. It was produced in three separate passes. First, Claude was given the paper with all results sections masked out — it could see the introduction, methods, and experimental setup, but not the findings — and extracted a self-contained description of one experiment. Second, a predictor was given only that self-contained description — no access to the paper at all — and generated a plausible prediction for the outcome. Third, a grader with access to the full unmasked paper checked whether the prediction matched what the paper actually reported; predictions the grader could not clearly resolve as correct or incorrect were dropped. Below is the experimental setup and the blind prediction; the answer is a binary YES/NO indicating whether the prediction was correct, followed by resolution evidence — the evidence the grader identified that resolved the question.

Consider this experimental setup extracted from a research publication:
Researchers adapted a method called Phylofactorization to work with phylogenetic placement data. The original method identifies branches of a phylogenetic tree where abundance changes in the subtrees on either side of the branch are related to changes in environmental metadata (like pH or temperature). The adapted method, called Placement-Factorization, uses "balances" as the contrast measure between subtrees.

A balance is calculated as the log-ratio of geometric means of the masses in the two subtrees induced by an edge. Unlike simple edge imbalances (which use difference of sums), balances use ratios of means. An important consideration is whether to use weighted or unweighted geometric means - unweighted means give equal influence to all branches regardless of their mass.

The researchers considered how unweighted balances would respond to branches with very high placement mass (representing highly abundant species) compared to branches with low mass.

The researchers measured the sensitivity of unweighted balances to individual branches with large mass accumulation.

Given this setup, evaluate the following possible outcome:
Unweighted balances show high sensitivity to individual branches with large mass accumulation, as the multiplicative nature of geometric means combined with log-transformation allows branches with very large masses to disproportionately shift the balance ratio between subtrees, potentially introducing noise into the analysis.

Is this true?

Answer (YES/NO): NO